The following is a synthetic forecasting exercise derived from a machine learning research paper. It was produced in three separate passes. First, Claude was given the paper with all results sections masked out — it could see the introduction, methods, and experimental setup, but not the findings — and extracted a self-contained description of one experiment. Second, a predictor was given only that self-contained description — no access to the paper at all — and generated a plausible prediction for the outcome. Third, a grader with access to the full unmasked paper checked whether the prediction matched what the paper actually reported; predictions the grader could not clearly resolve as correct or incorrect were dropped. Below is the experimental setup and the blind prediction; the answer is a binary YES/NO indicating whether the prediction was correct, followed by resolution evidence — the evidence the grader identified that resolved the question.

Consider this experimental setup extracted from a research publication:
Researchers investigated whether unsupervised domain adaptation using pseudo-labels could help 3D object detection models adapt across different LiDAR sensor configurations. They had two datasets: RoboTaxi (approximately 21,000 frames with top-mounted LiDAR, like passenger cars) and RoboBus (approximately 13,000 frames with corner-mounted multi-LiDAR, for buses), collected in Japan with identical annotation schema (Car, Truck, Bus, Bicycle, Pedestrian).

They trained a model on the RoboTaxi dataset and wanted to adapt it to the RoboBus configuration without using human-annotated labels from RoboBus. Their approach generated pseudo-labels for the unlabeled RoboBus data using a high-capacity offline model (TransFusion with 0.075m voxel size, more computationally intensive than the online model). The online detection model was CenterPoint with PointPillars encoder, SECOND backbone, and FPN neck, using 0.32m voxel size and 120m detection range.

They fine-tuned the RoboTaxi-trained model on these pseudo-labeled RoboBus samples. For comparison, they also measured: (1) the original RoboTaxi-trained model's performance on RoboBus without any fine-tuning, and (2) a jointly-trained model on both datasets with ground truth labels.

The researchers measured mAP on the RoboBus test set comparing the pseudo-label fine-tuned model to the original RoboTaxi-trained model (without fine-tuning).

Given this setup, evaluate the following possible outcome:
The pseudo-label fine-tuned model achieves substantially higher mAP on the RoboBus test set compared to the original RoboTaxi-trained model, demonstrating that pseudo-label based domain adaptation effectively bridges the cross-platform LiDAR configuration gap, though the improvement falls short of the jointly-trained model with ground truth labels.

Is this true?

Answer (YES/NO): NO